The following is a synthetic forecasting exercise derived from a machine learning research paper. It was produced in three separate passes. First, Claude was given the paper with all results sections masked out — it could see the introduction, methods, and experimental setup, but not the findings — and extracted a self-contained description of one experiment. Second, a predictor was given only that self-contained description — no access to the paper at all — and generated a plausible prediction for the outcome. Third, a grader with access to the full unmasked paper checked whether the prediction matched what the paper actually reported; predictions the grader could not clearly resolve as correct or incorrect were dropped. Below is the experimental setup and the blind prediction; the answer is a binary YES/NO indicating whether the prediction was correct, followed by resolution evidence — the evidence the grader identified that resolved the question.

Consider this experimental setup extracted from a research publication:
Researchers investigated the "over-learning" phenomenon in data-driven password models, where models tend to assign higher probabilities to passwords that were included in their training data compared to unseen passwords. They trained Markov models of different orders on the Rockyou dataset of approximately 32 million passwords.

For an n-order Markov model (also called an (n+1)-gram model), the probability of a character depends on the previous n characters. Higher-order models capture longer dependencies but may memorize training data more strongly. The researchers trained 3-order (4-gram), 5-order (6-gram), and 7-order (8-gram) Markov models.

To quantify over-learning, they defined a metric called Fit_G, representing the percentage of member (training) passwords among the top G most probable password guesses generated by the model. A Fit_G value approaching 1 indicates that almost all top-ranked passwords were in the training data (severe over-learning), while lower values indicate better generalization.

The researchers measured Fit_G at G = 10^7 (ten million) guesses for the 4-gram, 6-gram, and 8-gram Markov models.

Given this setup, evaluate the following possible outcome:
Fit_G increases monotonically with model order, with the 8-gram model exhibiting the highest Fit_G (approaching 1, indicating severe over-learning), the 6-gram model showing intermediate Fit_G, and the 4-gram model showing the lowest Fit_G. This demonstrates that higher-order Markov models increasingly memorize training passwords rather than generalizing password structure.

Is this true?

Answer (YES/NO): YES